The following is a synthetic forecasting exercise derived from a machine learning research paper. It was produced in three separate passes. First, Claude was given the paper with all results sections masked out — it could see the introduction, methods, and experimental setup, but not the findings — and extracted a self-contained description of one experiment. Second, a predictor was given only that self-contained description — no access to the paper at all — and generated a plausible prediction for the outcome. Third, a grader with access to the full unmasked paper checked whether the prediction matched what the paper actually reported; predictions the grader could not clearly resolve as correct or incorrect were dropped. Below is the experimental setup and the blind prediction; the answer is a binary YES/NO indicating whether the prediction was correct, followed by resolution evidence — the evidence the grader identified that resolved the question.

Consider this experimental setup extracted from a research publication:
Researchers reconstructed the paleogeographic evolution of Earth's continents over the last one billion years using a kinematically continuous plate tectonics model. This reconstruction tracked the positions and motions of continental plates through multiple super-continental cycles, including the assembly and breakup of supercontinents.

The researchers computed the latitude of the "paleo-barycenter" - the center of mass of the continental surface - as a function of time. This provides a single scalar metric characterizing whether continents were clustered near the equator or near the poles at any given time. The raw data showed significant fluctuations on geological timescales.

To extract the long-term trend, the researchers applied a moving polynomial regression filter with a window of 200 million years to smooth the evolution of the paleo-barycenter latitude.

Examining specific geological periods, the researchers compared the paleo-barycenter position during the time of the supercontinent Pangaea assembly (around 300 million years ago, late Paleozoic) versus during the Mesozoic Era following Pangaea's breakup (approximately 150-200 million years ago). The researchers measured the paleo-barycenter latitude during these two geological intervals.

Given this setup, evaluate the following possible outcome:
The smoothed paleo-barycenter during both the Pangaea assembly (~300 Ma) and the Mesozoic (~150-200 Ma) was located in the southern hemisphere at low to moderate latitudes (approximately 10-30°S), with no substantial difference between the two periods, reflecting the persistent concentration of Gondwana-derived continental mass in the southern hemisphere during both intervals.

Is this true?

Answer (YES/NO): NO